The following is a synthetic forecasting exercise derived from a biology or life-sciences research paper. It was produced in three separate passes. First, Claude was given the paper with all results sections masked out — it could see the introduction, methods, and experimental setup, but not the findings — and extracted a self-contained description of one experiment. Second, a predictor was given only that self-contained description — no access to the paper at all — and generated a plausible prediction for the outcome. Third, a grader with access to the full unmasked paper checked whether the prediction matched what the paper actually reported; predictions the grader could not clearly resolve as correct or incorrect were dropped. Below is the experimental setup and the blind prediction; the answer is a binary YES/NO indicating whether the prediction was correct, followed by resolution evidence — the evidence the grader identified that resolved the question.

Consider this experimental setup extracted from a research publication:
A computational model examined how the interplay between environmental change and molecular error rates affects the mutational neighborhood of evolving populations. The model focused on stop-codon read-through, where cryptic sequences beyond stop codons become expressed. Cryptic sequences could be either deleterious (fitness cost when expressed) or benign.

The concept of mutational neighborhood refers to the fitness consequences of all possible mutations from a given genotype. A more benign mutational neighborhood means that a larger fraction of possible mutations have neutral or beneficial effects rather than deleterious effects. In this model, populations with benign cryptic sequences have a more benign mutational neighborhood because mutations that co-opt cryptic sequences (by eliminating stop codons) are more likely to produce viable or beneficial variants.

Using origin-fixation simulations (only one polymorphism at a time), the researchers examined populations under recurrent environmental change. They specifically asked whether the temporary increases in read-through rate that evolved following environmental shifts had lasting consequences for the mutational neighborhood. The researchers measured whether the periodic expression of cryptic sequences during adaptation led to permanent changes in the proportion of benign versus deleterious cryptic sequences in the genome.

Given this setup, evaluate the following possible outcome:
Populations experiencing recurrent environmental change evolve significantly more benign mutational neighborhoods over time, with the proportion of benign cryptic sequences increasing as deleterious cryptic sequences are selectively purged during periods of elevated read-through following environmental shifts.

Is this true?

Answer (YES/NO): YES